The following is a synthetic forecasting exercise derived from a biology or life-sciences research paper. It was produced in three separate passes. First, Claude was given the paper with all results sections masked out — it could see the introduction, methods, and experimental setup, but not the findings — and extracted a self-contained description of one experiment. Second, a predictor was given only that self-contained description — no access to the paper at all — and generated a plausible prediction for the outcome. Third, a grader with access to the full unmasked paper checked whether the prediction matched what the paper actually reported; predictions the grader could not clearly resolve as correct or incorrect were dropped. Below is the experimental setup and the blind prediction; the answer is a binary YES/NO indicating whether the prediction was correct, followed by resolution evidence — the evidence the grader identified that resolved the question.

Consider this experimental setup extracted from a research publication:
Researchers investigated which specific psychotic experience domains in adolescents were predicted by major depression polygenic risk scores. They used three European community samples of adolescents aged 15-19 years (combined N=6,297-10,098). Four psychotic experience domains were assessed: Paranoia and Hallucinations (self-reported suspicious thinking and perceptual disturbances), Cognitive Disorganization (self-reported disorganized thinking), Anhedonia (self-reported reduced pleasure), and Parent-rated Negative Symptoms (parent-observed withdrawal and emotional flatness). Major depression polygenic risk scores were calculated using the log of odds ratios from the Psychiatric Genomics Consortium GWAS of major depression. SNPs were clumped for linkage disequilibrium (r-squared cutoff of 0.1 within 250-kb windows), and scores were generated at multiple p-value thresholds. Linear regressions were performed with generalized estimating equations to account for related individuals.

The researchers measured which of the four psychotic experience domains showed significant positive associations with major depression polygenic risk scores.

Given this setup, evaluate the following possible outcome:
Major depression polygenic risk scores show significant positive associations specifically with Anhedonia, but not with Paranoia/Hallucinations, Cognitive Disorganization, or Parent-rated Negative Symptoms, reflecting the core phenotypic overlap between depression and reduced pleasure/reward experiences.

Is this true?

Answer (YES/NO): NO